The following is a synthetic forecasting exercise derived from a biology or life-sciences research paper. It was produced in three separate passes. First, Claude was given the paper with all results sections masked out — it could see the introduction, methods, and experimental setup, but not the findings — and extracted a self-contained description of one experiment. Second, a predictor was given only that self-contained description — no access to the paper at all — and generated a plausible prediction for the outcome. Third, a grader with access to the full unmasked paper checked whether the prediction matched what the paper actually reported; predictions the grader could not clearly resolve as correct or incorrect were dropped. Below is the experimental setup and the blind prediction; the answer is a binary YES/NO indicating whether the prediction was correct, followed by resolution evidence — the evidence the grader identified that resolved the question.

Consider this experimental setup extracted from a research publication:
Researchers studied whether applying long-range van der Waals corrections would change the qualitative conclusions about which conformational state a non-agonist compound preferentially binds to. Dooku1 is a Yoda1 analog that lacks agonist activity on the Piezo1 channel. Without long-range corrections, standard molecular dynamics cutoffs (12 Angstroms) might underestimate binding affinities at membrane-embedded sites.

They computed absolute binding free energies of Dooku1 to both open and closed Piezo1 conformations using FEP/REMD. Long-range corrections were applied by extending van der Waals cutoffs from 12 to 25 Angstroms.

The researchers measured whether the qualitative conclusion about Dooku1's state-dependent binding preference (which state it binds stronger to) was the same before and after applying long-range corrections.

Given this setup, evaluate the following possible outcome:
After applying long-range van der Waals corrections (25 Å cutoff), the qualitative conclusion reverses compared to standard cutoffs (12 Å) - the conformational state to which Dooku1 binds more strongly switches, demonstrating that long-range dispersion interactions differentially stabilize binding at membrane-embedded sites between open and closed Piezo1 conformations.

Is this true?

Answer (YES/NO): NO